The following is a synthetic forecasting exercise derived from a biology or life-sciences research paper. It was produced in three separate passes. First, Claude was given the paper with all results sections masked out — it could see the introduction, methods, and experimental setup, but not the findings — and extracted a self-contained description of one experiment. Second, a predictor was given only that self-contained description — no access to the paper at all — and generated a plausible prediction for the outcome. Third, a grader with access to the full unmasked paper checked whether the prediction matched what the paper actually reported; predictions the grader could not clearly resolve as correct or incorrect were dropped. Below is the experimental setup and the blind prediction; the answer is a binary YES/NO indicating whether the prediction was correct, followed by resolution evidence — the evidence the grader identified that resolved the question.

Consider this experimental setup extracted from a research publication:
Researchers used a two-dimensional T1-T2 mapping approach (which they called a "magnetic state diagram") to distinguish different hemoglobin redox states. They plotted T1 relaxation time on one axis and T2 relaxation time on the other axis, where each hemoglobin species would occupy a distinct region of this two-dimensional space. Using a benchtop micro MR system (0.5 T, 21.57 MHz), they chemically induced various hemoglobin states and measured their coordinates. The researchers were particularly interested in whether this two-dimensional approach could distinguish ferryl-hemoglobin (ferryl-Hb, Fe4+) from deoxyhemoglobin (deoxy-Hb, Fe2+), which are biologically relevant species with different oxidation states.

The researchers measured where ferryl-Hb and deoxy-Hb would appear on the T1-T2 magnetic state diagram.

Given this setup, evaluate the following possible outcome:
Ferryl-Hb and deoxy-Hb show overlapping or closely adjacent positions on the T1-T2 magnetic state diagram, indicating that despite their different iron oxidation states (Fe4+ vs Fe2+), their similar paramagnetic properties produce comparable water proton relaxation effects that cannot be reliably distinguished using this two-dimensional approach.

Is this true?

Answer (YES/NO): NO